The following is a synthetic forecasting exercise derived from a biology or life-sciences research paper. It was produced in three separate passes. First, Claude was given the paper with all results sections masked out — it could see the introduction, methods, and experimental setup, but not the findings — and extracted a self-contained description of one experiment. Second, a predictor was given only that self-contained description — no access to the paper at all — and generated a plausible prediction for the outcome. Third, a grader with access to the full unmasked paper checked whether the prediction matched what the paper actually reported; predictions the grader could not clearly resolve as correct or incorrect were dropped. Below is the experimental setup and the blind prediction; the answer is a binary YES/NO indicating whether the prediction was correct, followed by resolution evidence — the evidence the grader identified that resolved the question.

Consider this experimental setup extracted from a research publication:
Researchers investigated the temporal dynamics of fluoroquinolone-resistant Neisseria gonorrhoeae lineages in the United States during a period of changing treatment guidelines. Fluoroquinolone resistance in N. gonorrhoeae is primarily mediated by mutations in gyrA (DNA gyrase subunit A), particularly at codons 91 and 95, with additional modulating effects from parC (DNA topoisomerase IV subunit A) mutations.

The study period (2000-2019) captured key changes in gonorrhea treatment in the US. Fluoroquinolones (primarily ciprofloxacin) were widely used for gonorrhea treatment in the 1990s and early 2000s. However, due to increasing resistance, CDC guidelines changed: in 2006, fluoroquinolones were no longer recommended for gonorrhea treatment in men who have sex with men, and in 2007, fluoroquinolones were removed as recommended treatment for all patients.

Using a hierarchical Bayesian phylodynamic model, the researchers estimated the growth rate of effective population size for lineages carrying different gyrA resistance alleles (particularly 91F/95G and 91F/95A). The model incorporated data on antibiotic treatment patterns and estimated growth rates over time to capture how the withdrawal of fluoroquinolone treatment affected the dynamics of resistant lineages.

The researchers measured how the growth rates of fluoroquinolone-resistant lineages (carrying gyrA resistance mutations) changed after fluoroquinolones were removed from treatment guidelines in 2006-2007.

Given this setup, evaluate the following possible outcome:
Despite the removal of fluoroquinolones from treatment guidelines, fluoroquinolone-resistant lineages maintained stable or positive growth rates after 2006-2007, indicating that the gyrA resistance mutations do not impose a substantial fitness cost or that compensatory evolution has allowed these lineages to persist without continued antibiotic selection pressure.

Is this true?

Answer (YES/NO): NO